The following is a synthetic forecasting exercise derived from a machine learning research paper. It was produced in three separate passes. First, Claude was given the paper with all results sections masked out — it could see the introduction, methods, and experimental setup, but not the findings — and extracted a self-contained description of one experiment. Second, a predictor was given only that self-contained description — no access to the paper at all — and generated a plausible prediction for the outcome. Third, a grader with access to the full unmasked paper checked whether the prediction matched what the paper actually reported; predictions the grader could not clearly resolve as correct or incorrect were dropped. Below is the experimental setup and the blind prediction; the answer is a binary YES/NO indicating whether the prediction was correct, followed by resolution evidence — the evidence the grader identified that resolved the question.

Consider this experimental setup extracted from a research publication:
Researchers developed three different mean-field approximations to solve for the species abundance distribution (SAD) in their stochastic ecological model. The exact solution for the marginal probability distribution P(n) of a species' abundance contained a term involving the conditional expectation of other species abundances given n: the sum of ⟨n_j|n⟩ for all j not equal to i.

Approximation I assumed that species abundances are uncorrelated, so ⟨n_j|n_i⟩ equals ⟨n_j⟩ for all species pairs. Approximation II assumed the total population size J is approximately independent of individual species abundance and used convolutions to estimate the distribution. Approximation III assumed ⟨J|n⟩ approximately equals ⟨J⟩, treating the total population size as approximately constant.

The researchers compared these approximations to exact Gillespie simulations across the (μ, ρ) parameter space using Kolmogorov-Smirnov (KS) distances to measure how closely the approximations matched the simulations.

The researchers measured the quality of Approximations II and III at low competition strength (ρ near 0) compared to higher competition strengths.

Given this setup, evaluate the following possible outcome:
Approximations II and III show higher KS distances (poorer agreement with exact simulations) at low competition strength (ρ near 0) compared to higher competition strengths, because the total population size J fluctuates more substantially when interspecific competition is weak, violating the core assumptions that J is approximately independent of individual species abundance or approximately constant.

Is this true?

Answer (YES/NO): YES